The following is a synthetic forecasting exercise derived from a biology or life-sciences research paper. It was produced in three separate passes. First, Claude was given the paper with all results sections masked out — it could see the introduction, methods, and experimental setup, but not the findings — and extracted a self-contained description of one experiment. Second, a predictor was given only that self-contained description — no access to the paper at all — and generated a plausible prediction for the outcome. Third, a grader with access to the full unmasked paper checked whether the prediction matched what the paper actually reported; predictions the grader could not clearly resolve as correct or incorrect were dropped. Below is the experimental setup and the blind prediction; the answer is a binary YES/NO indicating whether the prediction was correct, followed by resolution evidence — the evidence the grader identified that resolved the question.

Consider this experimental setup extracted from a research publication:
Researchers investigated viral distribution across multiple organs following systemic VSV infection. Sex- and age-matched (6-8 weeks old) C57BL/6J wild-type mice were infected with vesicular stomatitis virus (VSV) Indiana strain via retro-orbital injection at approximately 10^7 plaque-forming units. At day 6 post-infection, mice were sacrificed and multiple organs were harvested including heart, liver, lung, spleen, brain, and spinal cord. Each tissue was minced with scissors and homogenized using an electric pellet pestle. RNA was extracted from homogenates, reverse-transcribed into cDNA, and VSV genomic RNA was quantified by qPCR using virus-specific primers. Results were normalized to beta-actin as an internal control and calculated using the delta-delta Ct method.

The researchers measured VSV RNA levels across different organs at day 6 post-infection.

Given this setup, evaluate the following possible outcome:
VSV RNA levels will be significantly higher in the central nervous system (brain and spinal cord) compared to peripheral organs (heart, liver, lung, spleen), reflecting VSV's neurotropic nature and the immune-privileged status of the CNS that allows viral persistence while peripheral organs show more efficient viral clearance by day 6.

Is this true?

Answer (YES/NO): NO